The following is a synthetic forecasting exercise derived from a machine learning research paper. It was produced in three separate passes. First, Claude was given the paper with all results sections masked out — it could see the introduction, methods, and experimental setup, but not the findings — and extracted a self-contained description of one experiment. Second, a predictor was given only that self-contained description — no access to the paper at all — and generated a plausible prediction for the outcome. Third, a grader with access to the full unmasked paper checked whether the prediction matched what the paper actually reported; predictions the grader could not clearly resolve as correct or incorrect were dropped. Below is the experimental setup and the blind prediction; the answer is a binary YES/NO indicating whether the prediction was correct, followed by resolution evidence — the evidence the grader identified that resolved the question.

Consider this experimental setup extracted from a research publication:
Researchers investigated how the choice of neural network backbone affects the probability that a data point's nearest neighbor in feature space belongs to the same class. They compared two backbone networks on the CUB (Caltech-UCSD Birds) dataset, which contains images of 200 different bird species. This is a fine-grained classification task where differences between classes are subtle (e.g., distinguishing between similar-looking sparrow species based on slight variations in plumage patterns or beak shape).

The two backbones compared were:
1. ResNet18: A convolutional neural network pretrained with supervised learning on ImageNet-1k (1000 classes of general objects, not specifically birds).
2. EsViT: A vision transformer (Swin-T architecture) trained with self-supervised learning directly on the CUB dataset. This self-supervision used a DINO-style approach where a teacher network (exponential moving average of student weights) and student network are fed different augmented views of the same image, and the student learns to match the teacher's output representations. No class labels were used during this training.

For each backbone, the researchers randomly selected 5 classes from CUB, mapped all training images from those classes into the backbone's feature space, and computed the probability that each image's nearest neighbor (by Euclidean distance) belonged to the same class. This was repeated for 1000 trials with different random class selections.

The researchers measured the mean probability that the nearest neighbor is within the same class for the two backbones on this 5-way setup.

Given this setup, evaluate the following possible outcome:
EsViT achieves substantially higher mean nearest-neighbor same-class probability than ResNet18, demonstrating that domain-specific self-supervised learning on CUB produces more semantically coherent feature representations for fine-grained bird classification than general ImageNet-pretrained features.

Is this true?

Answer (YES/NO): NO